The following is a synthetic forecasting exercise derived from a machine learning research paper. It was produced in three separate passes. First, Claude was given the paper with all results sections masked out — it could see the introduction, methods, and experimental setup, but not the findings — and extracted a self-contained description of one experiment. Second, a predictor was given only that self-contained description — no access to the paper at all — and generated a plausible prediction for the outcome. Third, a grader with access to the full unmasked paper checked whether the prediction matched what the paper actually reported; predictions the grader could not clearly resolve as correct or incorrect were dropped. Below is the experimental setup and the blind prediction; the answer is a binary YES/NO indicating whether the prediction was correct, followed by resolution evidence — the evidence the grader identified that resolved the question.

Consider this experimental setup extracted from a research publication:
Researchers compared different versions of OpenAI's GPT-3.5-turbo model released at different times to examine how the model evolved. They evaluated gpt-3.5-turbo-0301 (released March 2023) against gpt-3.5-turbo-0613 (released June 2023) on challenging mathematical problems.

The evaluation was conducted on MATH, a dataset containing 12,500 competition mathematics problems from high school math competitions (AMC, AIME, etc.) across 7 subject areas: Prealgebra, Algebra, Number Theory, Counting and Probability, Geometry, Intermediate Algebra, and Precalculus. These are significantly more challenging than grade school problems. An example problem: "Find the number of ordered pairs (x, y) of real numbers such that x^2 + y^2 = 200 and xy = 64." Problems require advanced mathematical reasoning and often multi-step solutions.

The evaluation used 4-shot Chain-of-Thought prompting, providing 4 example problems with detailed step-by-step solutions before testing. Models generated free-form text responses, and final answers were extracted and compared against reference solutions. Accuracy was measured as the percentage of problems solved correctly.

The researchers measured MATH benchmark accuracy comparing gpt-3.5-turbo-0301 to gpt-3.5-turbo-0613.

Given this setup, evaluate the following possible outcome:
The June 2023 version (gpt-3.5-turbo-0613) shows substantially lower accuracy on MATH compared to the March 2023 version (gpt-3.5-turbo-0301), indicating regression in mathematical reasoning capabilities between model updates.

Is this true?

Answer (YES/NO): YES